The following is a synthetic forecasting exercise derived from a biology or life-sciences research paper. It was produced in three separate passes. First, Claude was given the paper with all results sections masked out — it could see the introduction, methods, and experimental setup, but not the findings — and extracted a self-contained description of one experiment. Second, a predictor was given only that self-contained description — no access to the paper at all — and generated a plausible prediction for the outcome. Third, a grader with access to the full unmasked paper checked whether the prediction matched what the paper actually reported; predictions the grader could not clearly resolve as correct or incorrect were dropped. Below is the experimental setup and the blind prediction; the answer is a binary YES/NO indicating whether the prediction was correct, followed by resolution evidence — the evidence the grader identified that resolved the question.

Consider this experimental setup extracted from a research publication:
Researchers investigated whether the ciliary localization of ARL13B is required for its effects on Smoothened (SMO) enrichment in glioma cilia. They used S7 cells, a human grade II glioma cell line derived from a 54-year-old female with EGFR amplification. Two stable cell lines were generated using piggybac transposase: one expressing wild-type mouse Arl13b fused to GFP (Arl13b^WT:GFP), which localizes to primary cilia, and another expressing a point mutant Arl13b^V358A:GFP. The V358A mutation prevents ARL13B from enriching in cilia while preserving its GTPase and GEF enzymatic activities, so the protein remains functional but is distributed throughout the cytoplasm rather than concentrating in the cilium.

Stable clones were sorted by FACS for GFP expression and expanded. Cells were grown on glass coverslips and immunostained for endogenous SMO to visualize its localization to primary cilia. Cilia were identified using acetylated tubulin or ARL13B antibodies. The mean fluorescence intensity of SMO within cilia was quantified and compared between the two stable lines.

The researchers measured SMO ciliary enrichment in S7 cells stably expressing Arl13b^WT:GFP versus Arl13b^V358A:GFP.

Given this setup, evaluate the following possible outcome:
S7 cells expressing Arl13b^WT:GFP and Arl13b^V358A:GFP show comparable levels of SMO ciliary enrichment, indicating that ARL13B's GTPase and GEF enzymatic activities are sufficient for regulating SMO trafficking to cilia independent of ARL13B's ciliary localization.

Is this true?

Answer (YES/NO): NO